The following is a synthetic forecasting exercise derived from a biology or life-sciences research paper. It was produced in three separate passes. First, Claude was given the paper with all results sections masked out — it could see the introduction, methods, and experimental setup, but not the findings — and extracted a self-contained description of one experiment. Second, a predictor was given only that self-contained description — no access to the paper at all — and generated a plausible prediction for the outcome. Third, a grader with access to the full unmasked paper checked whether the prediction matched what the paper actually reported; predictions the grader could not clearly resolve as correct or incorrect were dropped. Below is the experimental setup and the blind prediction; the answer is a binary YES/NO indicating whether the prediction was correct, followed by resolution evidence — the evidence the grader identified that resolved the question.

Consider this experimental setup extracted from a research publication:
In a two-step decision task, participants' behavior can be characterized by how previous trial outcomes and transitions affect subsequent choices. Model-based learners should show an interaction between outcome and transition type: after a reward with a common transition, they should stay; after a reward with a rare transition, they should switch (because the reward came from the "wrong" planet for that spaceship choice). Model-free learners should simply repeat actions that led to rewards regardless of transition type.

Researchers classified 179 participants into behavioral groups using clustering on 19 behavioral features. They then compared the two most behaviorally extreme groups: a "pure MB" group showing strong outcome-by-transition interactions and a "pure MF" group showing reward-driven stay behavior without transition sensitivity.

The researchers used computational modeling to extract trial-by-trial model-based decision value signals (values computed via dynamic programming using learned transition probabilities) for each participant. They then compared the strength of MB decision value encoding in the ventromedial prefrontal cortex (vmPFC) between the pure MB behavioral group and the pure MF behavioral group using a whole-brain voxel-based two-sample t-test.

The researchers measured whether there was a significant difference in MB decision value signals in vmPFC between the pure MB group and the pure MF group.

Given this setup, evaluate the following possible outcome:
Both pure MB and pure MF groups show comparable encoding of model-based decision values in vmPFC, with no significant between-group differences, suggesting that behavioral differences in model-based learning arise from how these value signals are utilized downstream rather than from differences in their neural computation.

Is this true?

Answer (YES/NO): NO